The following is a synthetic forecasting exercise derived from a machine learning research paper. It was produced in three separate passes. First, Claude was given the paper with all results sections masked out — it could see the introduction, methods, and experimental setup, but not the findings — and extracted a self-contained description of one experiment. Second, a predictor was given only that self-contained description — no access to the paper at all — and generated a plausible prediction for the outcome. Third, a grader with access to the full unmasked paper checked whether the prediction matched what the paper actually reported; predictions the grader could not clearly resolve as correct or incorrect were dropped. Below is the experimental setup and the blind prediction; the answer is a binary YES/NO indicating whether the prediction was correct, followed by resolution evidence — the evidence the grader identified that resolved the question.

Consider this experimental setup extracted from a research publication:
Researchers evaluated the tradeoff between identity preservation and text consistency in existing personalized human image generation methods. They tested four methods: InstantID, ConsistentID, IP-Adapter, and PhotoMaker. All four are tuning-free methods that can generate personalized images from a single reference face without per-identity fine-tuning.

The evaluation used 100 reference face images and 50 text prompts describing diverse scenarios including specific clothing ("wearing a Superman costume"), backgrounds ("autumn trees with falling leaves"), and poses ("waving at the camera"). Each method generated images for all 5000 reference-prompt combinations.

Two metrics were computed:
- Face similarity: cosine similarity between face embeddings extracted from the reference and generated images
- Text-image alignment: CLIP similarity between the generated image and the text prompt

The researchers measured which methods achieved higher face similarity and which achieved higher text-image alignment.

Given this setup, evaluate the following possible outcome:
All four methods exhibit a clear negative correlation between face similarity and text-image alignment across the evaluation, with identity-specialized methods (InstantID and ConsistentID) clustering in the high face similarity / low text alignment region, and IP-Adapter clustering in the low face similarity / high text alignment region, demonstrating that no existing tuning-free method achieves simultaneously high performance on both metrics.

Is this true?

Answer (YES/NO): NO